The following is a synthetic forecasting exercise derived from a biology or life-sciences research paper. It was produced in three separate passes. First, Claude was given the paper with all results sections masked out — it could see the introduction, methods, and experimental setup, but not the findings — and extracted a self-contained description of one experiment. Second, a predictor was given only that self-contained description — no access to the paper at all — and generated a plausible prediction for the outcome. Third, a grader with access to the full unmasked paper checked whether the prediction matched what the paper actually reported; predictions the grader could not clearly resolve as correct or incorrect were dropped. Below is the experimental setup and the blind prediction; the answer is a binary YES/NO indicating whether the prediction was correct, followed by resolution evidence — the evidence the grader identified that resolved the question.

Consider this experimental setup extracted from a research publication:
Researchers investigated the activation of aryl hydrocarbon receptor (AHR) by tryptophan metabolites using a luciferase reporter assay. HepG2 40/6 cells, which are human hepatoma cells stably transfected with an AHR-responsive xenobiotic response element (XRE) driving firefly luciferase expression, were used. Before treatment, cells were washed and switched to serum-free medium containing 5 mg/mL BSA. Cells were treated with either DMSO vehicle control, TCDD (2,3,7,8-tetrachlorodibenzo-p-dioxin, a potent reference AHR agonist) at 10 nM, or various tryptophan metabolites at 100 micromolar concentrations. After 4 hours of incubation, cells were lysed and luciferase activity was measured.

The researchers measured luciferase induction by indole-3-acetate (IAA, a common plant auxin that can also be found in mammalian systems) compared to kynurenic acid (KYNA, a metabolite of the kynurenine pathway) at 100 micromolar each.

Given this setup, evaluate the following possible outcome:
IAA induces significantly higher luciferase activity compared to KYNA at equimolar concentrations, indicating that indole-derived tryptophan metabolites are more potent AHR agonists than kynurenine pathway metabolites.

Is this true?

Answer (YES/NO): NO